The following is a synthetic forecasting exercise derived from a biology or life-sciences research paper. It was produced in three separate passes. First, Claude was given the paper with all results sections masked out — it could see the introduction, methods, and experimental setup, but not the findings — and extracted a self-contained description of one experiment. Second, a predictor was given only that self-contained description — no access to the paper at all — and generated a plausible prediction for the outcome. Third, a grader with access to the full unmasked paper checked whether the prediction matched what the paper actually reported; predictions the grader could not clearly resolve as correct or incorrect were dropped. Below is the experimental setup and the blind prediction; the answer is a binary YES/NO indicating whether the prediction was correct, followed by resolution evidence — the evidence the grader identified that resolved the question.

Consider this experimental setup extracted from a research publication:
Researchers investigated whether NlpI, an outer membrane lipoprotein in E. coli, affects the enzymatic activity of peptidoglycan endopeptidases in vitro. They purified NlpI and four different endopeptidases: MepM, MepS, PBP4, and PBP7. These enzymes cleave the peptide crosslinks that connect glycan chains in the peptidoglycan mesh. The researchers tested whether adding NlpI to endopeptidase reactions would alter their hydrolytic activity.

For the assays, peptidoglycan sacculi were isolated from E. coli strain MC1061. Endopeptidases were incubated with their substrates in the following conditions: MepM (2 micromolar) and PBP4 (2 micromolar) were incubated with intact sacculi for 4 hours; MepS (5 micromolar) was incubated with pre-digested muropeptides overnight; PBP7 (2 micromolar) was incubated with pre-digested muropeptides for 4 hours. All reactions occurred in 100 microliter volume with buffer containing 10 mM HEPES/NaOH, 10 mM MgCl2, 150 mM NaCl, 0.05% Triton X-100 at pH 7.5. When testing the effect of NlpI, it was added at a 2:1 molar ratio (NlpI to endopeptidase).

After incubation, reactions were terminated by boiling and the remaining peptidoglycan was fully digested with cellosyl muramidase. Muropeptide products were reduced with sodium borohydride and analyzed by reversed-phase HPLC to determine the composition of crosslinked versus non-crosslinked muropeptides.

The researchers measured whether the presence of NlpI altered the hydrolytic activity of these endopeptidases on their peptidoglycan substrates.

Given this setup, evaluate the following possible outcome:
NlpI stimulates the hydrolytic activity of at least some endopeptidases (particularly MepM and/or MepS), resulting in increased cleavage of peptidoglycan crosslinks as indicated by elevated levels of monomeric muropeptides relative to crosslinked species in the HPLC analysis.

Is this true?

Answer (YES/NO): NO